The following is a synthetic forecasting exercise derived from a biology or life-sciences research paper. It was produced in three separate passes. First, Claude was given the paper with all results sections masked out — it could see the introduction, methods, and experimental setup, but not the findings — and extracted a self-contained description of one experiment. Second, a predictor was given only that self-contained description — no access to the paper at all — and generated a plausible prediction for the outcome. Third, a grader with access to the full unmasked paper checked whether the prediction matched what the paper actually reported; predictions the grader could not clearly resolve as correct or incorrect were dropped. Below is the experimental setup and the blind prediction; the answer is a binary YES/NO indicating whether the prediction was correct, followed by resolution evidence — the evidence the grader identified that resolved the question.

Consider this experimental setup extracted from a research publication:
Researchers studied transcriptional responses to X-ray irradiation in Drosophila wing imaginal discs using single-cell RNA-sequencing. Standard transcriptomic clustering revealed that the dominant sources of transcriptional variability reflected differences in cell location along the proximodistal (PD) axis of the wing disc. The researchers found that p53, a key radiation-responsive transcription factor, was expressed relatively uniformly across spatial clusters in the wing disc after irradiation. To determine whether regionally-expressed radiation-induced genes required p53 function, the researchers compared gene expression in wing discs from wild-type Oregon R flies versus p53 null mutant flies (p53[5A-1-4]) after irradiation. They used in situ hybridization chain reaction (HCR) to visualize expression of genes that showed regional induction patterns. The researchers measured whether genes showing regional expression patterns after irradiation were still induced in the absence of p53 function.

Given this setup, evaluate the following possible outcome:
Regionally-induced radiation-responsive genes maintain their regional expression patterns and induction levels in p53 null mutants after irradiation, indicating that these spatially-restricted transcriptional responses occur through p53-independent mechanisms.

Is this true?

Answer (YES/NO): NO